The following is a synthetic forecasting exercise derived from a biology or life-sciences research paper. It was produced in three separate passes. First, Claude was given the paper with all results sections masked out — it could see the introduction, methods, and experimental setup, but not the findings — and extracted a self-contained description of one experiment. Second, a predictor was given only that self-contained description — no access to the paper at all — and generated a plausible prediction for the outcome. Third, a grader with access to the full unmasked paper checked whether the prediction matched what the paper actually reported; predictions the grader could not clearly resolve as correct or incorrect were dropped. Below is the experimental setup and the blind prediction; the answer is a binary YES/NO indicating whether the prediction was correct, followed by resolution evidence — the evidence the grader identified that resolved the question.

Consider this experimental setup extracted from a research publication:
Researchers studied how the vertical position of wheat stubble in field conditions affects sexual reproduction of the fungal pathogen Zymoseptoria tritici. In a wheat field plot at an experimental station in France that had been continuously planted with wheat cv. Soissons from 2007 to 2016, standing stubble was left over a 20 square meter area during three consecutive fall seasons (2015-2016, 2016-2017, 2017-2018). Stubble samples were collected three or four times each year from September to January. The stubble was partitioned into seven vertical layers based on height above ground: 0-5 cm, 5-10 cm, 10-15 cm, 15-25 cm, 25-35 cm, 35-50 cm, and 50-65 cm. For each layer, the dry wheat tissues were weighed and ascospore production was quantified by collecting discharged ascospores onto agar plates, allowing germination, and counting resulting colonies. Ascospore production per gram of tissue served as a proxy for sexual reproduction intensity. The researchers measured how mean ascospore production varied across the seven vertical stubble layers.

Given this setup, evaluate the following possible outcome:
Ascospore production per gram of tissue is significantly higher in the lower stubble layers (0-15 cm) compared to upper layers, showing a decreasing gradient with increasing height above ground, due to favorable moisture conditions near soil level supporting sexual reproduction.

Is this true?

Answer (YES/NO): NO